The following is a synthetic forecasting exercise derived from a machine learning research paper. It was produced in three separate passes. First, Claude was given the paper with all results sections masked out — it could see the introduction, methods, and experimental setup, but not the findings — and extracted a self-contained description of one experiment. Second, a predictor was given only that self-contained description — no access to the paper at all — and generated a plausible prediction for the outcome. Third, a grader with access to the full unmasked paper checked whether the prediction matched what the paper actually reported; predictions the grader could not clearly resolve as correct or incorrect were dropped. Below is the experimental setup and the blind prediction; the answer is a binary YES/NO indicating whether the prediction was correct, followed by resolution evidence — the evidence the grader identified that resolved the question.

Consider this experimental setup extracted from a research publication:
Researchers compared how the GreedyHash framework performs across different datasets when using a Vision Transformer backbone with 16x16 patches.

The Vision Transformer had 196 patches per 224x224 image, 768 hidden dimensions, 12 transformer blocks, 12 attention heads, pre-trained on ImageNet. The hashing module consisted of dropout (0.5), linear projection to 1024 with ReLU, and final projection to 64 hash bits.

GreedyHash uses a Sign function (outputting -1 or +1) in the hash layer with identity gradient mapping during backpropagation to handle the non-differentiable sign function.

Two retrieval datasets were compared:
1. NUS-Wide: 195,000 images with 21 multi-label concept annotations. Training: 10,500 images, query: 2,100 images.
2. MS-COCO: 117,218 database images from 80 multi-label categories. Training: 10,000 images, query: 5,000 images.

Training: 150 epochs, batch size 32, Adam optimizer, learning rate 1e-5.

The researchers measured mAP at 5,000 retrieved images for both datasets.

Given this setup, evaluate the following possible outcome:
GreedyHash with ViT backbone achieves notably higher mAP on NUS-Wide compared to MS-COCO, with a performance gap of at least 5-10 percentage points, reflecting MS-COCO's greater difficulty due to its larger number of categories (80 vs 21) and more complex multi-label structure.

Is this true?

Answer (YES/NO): NO